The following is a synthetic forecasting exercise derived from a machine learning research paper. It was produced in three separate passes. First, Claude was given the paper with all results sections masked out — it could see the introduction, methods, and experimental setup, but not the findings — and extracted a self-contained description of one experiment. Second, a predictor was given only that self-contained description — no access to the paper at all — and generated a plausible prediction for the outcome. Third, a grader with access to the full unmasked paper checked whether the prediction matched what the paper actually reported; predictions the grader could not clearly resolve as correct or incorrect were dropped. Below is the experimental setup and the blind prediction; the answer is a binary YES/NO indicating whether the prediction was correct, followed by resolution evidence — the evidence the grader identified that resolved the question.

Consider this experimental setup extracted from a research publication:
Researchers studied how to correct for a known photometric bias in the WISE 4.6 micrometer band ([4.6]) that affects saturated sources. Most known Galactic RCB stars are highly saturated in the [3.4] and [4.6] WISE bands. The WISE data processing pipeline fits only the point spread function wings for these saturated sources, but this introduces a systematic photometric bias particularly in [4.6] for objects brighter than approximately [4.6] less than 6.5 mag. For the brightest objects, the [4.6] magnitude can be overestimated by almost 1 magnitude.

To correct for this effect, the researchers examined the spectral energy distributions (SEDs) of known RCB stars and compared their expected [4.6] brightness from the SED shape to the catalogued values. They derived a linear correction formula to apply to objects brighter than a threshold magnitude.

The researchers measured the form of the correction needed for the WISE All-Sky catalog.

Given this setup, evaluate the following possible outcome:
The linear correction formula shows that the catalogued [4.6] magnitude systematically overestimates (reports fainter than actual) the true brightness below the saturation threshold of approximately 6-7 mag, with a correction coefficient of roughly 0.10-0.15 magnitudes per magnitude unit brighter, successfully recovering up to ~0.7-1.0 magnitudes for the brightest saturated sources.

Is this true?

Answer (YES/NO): NO